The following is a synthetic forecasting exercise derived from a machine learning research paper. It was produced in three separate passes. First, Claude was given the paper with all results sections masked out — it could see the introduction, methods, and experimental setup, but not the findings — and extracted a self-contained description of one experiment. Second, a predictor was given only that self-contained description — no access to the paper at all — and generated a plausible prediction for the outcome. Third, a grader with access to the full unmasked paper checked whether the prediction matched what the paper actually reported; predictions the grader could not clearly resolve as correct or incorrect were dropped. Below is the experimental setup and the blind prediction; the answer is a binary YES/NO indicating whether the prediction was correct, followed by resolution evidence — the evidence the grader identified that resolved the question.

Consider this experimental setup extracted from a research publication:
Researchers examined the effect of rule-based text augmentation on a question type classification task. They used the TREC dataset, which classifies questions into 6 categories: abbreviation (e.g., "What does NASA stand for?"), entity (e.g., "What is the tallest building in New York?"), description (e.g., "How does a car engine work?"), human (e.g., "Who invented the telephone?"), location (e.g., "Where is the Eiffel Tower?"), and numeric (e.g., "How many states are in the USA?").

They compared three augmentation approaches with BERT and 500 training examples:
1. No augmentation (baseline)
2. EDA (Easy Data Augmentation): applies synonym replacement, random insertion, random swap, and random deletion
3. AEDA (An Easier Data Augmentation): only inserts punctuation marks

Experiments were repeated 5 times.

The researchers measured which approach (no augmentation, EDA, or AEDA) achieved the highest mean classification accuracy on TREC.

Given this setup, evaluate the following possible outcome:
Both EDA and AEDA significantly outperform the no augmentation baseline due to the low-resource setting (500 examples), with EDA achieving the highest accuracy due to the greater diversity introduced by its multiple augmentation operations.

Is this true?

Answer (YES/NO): NO